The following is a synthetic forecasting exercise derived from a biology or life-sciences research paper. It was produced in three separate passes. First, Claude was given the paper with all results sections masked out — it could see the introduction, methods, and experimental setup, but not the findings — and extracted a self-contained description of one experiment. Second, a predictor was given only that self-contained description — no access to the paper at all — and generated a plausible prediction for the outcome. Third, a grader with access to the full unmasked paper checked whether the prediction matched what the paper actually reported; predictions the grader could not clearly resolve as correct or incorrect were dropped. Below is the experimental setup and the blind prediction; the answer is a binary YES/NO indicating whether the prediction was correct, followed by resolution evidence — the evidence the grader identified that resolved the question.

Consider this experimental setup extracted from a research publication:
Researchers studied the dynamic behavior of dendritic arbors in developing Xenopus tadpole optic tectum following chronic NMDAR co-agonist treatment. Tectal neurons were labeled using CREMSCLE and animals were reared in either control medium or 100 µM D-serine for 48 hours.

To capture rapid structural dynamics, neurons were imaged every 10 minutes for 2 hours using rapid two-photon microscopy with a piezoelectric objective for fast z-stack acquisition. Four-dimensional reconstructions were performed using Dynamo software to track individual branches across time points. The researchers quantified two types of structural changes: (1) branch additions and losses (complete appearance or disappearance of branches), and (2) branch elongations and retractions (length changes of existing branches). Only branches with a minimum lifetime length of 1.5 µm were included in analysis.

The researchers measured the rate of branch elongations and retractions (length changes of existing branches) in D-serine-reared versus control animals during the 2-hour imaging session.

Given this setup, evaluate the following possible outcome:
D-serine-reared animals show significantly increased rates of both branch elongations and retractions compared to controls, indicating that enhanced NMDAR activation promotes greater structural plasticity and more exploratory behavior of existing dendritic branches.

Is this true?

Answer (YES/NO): NO